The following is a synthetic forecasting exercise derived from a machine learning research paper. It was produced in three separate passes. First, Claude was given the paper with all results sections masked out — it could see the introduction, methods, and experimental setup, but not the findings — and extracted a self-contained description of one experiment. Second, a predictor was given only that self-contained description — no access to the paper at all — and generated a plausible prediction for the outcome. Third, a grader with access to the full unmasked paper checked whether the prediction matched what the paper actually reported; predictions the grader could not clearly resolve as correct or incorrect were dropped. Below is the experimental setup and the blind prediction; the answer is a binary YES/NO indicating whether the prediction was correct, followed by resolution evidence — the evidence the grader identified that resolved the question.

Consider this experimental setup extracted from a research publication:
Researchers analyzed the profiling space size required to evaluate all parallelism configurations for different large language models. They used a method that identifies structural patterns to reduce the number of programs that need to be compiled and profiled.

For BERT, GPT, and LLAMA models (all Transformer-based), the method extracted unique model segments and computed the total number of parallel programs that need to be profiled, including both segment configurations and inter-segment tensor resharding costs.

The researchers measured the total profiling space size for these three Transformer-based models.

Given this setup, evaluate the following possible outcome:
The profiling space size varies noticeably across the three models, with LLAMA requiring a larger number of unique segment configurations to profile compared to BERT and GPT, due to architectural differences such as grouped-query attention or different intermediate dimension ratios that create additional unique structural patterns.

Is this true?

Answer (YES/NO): NO